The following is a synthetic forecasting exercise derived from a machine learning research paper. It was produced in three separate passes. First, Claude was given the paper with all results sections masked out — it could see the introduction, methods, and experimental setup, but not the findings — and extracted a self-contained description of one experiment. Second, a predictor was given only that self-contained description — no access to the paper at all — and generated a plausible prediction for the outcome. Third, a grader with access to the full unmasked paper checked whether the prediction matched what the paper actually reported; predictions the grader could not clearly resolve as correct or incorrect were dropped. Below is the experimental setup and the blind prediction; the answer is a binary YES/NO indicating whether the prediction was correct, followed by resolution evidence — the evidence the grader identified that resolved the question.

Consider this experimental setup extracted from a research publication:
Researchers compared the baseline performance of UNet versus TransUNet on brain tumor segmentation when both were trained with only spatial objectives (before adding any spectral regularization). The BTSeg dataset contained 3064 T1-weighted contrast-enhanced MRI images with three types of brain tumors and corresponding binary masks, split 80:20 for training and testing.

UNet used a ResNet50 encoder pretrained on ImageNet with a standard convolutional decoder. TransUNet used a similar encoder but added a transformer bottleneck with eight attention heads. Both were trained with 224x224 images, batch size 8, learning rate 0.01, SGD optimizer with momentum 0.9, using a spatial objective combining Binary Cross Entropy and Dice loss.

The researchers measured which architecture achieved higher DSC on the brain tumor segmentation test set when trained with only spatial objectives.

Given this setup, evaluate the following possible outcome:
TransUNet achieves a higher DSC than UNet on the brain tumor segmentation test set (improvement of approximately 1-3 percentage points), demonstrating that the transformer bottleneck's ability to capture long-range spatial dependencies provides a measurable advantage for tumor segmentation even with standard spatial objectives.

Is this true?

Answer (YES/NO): NO